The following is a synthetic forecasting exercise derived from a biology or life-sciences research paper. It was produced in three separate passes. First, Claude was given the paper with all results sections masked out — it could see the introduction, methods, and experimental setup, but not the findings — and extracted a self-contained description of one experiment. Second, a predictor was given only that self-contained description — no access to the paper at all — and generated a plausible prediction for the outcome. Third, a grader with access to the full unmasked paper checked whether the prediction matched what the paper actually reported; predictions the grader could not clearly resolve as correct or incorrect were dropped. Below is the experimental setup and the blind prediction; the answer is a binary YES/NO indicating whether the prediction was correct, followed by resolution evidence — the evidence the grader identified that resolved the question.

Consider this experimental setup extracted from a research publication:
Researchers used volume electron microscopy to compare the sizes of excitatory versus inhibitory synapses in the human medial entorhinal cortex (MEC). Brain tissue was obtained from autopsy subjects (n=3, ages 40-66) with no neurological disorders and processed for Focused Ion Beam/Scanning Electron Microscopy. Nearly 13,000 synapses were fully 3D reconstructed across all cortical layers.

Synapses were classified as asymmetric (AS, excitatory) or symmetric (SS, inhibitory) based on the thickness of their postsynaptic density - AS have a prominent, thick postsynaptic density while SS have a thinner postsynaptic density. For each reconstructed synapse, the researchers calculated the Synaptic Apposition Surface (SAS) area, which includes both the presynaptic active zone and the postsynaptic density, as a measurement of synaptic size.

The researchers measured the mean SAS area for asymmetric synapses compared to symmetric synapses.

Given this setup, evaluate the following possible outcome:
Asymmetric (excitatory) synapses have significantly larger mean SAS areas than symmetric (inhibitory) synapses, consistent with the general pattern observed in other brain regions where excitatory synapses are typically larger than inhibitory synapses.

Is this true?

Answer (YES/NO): YES